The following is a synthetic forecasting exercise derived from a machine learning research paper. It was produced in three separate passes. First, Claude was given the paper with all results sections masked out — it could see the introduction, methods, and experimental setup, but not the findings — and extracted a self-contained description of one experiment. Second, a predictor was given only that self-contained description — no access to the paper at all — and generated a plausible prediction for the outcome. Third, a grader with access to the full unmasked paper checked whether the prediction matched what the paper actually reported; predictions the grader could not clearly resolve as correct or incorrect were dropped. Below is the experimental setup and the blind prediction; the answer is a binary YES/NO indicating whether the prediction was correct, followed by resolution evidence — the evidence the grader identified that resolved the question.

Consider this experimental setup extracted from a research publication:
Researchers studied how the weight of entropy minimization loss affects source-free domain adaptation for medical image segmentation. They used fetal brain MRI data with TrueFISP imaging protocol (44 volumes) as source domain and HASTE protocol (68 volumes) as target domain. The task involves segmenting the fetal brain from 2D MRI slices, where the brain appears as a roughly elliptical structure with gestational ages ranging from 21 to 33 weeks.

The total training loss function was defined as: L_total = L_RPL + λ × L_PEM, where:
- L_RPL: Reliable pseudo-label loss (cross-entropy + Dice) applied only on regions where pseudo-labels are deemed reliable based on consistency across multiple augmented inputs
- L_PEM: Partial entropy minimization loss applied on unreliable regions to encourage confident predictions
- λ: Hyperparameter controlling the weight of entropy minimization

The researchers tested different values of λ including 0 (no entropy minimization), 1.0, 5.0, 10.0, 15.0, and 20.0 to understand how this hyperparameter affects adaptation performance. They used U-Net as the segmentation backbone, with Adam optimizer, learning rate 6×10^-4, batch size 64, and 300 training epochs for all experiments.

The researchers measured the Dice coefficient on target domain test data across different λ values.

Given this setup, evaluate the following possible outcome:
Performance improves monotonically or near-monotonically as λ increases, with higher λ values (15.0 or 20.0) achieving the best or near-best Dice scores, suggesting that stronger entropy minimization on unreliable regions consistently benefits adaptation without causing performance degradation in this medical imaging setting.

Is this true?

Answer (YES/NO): NO